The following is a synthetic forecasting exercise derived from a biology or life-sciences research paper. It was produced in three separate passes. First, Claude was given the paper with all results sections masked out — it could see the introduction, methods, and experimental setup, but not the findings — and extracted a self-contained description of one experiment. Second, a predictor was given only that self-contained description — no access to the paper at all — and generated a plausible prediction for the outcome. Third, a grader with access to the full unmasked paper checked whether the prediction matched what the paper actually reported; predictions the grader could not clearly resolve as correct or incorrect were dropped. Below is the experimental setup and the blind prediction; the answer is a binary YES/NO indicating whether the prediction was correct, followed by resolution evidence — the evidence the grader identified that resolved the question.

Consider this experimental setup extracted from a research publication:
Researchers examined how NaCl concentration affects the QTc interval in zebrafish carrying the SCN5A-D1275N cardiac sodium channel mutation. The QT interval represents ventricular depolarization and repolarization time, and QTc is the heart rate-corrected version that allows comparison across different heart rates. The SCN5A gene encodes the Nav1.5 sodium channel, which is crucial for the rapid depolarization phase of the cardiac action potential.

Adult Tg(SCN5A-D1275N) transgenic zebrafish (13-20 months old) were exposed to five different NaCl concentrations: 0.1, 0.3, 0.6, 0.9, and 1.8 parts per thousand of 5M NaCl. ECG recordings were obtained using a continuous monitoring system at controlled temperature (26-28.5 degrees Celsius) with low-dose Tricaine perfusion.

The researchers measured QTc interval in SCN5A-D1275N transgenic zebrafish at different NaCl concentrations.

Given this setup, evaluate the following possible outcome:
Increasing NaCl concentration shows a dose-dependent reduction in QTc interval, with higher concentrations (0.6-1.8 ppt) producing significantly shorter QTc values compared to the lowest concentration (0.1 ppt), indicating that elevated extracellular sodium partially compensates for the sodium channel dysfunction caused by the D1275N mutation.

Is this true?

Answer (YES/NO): NO